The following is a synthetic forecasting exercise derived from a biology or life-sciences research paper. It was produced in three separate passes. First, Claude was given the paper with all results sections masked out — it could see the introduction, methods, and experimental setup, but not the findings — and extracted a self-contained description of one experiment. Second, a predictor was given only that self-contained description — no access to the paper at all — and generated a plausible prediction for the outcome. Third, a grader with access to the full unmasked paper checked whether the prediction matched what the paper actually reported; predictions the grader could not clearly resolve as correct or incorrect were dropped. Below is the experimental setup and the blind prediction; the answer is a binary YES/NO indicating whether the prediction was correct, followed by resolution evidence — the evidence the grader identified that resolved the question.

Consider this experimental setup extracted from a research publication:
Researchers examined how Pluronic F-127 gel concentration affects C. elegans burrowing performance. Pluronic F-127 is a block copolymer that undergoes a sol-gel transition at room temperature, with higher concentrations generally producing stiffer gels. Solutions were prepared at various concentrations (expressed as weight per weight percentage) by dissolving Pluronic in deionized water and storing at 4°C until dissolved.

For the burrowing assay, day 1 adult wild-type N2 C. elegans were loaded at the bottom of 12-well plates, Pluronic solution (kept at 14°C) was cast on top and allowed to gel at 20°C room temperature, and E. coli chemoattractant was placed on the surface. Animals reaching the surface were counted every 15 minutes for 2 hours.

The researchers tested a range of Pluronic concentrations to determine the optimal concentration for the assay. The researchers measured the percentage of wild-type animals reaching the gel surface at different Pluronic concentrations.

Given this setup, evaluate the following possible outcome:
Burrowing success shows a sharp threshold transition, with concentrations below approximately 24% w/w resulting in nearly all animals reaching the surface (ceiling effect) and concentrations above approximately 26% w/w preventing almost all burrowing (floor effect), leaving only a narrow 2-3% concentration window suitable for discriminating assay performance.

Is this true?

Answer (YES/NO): NO